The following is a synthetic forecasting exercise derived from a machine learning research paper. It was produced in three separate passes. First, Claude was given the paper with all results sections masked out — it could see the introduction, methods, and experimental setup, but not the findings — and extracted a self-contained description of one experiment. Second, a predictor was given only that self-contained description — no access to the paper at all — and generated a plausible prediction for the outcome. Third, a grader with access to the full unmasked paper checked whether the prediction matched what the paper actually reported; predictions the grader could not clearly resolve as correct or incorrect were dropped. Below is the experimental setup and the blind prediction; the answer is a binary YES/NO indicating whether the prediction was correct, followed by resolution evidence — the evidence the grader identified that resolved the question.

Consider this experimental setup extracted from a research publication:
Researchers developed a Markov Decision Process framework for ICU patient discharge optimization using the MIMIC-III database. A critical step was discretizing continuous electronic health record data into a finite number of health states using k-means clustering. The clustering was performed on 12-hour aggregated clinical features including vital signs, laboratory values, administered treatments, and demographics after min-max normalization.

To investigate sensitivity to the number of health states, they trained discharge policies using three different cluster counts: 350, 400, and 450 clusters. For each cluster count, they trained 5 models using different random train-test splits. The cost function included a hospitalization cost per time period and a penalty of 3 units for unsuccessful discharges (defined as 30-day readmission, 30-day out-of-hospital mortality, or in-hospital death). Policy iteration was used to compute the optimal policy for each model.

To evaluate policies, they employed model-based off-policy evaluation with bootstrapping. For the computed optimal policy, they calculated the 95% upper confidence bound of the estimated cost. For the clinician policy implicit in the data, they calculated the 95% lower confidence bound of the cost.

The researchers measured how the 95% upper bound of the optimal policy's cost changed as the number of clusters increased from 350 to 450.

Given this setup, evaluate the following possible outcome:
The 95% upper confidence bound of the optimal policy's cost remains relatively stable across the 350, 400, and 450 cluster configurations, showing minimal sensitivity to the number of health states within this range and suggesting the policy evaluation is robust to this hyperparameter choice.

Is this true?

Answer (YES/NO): NO